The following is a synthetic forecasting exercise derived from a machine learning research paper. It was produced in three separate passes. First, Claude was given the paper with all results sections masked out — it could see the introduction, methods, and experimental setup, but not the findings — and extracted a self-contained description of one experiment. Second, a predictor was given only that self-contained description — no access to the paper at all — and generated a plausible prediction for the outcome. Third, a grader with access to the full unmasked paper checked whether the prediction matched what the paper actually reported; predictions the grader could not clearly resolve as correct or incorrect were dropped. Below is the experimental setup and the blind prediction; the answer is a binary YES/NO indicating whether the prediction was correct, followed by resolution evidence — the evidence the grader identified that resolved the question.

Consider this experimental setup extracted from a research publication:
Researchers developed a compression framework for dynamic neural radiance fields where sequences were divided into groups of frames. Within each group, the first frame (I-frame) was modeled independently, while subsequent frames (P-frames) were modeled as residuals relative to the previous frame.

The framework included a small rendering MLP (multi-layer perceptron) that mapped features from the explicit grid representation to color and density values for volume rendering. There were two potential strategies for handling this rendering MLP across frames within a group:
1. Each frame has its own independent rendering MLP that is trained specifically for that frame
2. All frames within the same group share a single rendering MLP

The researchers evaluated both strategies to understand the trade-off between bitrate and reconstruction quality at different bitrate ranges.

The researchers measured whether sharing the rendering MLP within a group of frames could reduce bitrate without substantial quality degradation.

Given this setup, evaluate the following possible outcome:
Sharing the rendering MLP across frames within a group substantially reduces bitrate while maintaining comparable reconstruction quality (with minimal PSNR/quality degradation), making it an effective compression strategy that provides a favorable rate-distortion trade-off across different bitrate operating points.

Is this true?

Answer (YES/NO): NO